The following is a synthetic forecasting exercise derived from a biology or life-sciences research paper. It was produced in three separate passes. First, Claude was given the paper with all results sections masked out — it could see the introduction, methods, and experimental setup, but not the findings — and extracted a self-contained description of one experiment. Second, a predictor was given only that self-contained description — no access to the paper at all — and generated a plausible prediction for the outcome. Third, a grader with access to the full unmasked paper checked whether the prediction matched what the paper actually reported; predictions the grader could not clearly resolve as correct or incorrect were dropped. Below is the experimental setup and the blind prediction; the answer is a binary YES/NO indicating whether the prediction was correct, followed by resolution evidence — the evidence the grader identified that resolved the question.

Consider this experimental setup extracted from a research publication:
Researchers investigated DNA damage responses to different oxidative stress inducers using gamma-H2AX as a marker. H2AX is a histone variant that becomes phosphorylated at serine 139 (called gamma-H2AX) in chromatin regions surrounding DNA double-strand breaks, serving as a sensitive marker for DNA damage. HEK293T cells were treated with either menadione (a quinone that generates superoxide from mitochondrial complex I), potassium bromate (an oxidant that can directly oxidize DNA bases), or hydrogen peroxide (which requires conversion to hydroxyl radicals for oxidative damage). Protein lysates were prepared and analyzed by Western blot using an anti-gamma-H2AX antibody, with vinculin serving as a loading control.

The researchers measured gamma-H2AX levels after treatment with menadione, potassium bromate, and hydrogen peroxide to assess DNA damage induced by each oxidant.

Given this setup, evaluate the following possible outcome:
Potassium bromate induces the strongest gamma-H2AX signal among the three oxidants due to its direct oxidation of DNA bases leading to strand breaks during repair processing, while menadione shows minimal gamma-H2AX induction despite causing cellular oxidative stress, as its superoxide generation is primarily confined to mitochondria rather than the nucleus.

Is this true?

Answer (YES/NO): NO